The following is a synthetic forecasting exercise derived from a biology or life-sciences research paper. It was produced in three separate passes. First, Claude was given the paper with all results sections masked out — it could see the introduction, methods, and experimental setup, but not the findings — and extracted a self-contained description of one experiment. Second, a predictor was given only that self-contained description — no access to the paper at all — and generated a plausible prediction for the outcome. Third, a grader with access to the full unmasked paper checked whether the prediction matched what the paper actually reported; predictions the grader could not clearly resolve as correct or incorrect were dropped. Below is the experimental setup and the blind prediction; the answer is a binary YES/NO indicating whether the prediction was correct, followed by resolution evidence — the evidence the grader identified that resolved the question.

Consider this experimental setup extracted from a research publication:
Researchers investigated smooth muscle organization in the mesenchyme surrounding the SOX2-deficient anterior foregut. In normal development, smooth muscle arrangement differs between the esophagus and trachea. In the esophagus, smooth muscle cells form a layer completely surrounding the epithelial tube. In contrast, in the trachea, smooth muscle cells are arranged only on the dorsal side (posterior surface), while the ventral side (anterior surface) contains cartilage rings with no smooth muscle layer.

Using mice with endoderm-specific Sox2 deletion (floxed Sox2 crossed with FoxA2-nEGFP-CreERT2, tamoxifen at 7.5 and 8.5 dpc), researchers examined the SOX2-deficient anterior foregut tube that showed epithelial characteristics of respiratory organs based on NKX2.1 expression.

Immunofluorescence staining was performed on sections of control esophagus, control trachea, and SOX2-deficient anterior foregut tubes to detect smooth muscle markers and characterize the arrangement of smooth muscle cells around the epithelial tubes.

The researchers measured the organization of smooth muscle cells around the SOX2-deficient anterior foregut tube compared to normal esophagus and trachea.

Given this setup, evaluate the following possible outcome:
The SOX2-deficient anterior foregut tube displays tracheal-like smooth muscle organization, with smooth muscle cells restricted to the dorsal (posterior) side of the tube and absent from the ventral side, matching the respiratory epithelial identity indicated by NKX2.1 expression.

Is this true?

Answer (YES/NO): NO